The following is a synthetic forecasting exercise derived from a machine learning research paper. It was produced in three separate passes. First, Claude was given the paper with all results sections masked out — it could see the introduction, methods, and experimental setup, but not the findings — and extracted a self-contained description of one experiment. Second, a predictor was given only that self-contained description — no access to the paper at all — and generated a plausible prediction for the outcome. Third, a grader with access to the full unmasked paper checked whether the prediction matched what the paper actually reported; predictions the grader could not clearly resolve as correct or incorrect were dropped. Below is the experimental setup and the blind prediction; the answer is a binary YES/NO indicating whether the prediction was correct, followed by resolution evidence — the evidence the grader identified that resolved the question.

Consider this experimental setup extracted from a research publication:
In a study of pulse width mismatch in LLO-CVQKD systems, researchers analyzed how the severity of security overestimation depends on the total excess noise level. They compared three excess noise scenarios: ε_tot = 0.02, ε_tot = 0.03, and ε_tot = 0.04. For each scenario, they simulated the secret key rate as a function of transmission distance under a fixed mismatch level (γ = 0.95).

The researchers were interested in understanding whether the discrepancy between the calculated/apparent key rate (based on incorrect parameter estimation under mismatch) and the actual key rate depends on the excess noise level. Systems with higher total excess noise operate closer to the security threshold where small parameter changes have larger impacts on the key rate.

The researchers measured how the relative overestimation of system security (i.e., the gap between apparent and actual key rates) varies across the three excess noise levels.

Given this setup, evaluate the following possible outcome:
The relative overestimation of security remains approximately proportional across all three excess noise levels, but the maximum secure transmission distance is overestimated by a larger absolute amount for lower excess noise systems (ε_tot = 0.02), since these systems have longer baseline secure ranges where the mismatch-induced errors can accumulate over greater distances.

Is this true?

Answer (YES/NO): NO